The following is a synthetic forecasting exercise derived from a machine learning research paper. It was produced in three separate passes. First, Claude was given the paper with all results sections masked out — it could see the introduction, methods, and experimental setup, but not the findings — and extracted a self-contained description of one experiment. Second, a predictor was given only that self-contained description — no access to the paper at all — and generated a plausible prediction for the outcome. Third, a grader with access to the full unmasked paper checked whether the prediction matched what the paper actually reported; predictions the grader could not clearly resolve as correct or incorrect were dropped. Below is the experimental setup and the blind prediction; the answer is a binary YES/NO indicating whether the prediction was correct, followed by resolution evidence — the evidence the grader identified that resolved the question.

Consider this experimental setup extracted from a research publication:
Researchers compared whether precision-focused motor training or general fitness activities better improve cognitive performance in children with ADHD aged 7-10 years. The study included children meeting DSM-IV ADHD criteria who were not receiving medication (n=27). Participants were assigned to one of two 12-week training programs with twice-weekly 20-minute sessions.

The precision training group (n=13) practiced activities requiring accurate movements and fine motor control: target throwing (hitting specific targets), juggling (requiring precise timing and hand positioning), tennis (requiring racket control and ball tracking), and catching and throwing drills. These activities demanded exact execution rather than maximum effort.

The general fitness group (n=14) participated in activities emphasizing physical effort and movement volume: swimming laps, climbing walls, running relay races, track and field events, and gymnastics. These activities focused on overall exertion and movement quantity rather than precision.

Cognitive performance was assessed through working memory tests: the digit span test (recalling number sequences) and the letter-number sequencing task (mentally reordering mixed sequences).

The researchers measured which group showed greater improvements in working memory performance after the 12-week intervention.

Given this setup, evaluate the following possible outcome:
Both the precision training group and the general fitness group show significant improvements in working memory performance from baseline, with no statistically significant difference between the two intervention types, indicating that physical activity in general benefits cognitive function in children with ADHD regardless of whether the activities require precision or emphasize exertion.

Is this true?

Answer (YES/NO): NO